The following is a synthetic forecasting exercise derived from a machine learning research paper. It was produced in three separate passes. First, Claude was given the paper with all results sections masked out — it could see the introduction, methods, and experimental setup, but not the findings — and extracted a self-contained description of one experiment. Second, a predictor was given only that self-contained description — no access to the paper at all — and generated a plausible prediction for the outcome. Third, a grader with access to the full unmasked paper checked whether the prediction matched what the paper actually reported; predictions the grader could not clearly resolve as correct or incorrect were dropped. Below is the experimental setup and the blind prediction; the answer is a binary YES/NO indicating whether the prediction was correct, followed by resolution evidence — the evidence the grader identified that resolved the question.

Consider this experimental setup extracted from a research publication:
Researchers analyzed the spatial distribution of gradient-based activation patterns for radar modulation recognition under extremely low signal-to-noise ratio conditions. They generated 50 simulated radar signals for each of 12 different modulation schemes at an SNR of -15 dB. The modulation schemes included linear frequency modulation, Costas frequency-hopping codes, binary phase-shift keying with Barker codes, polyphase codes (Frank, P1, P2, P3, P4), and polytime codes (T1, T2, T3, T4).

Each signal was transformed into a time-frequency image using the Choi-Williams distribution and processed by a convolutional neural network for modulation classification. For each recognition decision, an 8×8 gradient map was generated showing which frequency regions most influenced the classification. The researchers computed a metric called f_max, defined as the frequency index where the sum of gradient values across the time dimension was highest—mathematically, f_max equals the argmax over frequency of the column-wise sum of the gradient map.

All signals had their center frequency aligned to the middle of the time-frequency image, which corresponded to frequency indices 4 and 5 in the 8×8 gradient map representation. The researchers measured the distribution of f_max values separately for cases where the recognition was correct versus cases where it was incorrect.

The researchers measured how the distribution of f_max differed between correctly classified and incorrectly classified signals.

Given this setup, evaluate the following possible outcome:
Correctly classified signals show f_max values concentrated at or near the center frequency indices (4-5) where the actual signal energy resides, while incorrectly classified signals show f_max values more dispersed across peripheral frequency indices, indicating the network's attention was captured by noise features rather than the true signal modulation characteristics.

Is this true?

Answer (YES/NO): YES